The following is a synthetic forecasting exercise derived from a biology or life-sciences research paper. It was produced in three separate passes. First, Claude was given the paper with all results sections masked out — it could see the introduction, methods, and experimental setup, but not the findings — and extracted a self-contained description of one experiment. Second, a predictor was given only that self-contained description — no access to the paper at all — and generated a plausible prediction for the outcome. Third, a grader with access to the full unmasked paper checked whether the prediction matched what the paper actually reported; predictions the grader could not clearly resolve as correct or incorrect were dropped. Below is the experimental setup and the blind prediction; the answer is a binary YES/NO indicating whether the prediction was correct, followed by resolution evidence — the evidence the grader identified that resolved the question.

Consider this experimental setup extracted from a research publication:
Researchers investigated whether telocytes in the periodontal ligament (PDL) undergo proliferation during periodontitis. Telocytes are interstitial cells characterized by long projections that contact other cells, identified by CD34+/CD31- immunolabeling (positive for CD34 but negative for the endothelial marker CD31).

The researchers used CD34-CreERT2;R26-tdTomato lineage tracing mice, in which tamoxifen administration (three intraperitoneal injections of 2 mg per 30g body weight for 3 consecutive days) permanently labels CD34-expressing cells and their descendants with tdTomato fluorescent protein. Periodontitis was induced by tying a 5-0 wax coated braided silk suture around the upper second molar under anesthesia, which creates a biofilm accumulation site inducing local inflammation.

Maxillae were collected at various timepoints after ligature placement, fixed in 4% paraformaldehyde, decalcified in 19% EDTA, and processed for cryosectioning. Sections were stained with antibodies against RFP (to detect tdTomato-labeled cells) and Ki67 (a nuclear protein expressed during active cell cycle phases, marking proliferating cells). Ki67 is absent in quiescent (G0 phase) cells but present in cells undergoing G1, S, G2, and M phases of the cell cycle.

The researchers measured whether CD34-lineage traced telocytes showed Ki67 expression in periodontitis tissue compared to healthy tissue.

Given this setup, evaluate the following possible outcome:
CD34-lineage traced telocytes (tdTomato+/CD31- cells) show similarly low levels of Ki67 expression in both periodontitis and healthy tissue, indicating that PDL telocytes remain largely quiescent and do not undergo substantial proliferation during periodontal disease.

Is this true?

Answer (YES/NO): NO